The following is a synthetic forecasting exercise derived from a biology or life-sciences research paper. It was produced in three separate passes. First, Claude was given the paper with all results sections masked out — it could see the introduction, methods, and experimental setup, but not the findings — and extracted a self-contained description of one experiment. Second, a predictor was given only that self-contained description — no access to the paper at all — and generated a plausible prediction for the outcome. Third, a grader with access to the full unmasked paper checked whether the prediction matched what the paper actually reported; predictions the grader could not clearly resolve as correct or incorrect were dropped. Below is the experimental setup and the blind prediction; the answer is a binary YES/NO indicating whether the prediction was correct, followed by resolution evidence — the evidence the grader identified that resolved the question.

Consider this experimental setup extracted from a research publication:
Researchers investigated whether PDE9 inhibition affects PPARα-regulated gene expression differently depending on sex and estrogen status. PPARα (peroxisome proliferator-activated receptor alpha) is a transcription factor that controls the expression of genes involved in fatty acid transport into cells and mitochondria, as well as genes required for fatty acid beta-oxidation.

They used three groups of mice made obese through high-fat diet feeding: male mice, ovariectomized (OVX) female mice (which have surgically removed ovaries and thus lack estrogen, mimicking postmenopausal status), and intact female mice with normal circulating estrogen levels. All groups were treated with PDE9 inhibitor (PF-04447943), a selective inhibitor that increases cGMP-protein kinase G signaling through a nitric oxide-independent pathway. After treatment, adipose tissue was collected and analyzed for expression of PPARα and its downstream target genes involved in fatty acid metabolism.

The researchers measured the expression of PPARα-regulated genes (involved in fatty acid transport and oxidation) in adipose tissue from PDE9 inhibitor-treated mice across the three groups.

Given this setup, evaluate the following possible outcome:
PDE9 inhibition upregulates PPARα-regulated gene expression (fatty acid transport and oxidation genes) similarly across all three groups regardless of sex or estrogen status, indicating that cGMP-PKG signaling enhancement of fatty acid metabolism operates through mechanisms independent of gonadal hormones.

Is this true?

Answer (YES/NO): NO